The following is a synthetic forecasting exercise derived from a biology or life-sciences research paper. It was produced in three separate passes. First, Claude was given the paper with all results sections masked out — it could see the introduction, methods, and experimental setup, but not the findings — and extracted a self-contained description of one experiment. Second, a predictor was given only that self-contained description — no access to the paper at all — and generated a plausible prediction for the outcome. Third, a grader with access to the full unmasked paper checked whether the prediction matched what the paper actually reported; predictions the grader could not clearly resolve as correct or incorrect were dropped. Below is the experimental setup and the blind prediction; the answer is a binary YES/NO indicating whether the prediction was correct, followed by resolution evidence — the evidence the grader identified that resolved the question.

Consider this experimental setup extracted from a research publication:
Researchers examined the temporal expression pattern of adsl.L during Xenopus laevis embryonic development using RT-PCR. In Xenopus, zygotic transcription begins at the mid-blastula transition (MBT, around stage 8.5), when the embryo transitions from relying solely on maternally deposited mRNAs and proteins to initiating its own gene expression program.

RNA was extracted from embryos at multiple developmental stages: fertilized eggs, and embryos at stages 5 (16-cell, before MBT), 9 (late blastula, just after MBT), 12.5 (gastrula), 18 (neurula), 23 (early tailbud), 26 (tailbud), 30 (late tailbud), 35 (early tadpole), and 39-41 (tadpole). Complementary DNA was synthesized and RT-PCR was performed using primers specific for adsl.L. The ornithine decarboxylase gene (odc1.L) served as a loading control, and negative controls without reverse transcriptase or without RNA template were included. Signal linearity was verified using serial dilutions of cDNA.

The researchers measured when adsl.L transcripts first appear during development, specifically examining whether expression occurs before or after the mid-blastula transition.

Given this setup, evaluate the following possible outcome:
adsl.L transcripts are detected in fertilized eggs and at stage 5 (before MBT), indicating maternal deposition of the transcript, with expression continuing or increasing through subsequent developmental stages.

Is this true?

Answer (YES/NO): YES